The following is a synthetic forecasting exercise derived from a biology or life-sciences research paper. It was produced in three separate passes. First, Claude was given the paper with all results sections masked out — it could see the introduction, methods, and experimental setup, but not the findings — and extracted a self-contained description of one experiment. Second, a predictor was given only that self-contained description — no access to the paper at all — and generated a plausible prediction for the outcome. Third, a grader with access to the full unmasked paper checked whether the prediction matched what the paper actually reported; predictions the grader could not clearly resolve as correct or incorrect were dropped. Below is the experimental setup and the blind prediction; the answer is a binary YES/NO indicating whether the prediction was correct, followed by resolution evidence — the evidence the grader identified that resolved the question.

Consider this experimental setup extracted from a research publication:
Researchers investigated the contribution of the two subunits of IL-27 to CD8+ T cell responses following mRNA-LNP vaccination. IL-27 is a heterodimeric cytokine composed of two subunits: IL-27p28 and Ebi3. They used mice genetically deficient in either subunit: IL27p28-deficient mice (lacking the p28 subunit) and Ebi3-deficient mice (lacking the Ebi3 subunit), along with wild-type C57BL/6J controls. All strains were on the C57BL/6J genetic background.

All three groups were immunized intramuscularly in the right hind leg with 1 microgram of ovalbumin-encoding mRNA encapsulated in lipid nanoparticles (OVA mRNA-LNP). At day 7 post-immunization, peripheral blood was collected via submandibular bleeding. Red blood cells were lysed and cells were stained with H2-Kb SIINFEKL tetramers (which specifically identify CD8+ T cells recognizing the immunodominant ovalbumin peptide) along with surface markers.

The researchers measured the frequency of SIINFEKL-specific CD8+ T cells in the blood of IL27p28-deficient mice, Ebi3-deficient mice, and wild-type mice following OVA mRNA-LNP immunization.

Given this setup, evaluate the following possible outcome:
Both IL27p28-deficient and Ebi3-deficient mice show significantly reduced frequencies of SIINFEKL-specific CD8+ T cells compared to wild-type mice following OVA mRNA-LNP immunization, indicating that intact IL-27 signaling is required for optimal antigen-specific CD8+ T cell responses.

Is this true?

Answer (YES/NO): YES